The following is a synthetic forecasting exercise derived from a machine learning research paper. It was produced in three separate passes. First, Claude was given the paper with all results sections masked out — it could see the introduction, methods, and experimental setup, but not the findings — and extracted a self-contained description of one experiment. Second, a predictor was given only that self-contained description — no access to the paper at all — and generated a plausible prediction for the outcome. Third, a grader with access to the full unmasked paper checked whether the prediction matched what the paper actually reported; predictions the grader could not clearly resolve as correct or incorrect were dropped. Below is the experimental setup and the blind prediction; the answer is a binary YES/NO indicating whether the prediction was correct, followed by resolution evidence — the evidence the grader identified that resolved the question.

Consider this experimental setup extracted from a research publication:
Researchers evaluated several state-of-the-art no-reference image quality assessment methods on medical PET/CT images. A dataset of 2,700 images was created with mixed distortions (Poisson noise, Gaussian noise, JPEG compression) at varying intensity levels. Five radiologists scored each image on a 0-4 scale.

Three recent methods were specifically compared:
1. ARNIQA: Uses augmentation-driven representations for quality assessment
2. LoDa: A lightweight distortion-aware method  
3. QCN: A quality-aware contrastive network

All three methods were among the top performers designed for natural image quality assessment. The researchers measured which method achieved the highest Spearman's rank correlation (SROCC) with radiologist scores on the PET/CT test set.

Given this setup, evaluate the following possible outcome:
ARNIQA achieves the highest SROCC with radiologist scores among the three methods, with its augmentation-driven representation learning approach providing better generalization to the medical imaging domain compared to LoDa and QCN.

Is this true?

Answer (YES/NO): NO